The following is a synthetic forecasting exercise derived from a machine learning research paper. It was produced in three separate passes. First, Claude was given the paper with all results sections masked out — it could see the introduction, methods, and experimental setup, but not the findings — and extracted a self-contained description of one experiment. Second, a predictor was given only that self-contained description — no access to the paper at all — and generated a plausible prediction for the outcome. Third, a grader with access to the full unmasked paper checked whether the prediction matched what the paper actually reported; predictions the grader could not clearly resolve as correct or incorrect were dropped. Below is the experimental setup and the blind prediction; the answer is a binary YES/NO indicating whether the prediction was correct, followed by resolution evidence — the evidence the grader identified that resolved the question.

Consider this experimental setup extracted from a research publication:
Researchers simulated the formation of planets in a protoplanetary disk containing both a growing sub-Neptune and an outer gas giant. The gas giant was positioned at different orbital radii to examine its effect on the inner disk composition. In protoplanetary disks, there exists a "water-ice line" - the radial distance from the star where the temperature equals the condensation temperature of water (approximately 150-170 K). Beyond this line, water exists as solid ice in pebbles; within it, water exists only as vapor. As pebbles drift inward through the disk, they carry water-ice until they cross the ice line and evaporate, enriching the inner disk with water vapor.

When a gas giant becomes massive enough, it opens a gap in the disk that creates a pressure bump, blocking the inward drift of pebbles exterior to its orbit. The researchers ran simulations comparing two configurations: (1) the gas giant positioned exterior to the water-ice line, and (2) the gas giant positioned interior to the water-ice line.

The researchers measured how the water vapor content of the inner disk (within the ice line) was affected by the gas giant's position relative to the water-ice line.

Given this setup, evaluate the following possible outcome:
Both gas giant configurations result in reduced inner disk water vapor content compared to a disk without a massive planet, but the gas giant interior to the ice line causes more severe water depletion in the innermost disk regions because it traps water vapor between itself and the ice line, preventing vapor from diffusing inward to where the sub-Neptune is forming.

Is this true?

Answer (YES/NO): NO